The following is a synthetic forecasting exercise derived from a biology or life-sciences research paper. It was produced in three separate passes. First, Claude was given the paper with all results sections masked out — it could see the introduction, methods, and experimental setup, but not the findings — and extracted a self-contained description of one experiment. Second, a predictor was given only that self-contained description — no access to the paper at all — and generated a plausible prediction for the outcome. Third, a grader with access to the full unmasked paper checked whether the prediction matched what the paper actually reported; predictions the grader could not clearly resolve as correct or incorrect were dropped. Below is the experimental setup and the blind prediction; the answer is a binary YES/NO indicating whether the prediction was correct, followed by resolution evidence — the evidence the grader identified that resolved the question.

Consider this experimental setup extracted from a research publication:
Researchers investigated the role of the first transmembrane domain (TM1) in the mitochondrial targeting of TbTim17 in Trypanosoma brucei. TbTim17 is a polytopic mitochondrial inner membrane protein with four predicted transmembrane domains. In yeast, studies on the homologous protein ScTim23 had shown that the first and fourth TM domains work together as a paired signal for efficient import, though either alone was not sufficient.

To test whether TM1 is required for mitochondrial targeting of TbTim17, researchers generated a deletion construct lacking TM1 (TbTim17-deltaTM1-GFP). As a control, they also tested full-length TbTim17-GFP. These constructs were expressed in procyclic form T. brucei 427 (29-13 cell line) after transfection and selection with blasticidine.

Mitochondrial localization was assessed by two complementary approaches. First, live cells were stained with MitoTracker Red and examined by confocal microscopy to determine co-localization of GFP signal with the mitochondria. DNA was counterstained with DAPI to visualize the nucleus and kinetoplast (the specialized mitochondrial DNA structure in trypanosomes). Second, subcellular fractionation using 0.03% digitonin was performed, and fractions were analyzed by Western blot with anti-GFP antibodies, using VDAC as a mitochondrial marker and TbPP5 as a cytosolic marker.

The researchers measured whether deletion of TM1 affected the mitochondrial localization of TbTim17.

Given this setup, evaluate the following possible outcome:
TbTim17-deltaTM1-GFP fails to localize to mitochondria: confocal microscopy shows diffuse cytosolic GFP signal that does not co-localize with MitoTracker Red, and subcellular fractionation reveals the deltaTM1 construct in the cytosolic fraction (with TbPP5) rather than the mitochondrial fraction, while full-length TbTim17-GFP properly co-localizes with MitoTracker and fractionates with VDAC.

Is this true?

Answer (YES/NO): YES